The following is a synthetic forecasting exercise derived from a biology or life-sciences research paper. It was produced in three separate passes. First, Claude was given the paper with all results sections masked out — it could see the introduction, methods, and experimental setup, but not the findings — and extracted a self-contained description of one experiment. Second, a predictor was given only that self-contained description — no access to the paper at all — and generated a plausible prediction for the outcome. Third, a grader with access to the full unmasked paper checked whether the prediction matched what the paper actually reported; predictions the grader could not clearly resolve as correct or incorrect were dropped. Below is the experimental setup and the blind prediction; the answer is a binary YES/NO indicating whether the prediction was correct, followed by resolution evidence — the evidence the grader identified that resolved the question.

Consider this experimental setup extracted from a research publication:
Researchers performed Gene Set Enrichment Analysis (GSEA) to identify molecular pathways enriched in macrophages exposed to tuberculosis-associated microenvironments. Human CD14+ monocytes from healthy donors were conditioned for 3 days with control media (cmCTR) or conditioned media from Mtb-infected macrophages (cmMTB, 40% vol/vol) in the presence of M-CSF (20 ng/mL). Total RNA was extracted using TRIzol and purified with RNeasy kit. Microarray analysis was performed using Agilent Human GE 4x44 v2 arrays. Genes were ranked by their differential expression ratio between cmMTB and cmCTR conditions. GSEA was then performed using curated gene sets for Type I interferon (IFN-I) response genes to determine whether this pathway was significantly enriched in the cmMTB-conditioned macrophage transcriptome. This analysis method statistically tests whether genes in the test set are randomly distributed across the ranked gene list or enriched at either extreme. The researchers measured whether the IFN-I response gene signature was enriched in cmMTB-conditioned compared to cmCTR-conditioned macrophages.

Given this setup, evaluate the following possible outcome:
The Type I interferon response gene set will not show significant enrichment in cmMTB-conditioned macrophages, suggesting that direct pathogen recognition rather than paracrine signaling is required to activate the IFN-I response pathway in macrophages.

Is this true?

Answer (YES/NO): NO